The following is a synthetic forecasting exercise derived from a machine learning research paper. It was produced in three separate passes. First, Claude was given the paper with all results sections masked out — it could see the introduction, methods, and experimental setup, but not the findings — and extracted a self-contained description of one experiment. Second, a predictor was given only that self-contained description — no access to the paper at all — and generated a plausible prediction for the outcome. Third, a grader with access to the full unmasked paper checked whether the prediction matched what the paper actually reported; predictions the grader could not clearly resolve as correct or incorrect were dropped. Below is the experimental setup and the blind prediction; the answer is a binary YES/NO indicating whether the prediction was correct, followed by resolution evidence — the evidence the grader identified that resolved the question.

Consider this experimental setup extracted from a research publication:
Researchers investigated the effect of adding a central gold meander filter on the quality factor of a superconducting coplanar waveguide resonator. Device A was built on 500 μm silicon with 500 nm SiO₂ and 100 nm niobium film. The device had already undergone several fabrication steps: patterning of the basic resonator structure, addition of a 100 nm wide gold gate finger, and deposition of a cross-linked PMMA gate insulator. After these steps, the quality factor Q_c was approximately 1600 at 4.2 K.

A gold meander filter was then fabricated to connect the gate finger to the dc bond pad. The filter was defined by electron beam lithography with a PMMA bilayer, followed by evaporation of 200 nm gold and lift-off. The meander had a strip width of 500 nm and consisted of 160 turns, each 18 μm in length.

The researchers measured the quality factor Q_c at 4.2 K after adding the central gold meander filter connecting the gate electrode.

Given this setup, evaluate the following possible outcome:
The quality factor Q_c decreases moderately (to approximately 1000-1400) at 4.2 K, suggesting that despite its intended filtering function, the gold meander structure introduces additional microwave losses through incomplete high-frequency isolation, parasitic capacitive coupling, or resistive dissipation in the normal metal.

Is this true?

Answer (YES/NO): NO